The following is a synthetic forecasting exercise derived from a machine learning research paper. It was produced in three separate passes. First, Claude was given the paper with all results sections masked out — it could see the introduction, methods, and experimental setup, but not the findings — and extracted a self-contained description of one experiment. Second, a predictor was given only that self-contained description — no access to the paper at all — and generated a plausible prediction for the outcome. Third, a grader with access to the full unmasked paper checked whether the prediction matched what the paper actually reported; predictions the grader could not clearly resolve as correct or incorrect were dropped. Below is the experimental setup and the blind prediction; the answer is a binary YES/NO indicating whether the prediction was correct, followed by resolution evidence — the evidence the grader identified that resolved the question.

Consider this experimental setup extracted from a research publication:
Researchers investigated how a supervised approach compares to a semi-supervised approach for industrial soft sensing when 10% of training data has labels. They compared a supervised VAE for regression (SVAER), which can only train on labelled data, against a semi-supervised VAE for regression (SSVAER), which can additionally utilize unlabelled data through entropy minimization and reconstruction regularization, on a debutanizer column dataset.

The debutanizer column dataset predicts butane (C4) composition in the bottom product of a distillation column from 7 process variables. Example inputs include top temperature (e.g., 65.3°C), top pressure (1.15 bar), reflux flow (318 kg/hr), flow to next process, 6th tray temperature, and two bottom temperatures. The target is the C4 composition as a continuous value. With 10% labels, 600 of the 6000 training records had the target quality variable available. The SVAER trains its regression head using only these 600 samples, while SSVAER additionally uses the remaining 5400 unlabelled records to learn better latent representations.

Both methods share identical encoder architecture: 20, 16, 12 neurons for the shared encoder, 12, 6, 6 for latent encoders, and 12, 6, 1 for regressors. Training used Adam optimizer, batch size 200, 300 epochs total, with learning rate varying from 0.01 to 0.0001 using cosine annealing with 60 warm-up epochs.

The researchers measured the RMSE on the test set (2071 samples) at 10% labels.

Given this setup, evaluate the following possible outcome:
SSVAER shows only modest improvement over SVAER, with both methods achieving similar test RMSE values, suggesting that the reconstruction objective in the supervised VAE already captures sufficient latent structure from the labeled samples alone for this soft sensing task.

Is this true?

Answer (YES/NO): NO